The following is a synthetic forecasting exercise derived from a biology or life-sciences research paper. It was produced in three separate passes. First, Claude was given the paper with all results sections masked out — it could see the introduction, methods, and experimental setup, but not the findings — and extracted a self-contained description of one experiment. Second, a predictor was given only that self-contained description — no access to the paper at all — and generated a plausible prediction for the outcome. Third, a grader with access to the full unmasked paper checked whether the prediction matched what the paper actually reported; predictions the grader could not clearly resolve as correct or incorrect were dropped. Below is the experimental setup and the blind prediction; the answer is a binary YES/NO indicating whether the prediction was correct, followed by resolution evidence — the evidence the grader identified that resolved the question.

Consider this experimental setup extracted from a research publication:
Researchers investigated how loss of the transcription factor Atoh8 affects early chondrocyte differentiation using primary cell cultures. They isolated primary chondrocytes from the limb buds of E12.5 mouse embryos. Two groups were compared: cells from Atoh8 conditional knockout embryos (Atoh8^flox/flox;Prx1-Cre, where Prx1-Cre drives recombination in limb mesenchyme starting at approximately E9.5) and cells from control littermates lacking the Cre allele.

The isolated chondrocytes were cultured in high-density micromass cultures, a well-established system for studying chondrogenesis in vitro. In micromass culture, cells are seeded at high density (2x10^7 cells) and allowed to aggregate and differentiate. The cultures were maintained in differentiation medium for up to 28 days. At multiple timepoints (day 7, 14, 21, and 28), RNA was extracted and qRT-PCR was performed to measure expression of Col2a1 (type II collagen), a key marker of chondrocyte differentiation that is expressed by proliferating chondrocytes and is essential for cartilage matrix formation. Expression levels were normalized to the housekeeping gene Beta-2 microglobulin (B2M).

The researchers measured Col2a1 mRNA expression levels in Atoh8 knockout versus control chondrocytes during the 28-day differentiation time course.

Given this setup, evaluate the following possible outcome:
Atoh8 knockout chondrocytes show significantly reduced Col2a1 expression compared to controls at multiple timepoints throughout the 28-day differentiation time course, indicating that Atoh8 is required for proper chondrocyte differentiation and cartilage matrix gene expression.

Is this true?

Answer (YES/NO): YES